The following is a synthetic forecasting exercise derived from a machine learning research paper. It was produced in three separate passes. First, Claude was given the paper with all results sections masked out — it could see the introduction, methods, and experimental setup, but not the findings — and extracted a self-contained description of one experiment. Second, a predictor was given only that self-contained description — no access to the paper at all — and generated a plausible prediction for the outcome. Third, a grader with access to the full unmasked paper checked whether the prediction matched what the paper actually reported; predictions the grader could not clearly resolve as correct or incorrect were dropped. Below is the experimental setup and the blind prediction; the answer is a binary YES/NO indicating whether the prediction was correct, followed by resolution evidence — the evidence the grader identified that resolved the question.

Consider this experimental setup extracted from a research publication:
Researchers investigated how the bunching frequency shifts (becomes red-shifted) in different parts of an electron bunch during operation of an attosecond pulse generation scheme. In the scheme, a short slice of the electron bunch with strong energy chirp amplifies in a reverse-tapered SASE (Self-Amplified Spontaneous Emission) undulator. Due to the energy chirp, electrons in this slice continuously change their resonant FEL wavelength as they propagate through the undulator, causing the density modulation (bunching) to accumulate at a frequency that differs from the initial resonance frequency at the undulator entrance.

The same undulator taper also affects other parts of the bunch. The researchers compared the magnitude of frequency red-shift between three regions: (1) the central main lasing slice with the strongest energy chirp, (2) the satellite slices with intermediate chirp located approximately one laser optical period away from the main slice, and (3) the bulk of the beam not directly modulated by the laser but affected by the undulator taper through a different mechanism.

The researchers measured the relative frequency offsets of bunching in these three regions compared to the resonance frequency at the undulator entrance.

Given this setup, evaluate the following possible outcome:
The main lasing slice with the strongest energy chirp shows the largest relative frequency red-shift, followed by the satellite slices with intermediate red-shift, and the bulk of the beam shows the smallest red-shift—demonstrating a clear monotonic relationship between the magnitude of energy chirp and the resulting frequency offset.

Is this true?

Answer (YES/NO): YES